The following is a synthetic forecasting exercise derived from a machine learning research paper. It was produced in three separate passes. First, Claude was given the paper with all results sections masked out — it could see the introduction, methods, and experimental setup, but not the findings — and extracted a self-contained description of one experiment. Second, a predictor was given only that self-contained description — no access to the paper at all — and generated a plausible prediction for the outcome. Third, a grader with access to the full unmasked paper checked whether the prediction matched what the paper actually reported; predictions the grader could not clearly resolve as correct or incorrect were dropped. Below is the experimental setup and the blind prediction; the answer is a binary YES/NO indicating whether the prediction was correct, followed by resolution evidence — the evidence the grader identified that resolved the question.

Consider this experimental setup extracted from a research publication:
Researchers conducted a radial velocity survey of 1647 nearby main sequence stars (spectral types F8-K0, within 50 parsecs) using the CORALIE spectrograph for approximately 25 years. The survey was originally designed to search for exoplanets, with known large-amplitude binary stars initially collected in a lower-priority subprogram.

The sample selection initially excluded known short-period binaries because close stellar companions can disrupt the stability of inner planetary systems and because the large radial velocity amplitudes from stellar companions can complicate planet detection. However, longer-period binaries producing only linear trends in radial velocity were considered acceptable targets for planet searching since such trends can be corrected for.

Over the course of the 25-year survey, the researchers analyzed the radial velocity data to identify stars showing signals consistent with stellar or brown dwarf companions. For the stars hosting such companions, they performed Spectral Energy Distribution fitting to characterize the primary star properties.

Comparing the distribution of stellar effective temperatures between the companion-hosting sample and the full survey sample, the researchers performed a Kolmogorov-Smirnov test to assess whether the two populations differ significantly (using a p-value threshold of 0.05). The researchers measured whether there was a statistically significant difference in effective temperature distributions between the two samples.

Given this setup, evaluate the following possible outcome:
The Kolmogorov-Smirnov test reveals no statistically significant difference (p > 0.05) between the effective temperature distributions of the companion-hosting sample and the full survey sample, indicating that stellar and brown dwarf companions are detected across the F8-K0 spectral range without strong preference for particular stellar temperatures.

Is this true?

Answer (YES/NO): YES